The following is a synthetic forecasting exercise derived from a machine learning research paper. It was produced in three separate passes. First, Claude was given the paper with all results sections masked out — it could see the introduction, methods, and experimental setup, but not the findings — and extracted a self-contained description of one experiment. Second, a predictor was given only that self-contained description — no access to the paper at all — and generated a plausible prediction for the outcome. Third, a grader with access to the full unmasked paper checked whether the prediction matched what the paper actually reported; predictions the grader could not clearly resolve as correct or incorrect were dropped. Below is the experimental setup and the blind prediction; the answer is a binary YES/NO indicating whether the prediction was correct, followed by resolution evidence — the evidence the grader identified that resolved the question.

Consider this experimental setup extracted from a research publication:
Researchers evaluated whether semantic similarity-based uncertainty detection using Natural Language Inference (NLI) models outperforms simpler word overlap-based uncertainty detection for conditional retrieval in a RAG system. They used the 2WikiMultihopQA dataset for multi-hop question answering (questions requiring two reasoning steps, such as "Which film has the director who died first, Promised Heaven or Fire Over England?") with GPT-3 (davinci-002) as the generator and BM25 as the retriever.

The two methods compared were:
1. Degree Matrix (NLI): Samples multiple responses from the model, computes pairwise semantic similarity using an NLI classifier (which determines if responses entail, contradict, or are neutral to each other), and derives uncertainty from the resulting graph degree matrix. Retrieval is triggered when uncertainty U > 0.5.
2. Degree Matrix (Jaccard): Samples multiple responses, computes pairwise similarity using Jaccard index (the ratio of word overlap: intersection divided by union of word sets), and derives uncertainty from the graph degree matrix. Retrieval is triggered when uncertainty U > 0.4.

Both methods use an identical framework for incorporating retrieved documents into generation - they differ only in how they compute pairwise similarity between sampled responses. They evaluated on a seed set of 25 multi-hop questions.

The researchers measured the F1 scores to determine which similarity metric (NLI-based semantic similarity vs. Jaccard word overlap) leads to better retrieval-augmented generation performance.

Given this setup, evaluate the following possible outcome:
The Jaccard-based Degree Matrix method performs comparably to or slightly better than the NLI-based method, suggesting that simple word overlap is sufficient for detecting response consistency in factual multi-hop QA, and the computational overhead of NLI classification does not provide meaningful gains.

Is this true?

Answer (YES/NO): YES